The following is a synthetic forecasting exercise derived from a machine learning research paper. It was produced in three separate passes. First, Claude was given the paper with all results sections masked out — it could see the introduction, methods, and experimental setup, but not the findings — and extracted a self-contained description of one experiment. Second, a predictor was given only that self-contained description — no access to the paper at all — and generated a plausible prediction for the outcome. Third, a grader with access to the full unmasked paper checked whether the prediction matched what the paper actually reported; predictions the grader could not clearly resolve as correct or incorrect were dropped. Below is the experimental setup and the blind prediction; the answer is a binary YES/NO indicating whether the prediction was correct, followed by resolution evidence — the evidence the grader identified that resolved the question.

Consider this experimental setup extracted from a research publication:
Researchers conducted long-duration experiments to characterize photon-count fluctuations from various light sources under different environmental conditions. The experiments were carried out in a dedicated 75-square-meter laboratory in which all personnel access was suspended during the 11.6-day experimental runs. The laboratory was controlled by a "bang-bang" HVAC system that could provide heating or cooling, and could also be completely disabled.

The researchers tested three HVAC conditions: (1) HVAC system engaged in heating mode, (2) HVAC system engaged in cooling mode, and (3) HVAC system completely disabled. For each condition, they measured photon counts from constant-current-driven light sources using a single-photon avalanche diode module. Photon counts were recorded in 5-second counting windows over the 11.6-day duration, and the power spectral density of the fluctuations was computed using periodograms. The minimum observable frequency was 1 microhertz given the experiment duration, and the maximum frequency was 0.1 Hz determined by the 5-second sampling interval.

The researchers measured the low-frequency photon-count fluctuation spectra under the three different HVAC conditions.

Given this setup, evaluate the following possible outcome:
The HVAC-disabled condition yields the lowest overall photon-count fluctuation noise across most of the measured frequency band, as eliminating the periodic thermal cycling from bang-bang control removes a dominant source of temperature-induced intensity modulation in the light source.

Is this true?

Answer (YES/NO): NO